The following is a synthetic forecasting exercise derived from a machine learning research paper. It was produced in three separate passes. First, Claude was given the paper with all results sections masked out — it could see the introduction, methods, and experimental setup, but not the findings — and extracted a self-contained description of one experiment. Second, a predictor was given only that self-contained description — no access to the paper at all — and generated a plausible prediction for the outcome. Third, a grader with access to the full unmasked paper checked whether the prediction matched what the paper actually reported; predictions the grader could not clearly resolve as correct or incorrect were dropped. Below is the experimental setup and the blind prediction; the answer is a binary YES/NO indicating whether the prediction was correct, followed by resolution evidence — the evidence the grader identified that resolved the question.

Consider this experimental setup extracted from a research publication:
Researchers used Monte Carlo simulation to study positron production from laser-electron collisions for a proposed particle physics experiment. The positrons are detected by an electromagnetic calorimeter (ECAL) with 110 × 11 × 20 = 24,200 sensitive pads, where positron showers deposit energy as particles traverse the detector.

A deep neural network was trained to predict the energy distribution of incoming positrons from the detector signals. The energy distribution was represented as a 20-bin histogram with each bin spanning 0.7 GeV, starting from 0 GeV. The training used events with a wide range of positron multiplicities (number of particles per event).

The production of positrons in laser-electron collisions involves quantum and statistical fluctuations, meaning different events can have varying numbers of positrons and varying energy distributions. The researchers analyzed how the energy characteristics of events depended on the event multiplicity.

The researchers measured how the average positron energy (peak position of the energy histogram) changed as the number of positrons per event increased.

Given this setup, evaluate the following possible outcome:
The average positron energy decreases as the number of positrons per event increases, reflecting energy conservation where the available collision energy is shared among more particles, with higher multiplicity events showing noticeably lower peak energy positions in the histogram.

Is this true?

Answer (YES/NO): NO